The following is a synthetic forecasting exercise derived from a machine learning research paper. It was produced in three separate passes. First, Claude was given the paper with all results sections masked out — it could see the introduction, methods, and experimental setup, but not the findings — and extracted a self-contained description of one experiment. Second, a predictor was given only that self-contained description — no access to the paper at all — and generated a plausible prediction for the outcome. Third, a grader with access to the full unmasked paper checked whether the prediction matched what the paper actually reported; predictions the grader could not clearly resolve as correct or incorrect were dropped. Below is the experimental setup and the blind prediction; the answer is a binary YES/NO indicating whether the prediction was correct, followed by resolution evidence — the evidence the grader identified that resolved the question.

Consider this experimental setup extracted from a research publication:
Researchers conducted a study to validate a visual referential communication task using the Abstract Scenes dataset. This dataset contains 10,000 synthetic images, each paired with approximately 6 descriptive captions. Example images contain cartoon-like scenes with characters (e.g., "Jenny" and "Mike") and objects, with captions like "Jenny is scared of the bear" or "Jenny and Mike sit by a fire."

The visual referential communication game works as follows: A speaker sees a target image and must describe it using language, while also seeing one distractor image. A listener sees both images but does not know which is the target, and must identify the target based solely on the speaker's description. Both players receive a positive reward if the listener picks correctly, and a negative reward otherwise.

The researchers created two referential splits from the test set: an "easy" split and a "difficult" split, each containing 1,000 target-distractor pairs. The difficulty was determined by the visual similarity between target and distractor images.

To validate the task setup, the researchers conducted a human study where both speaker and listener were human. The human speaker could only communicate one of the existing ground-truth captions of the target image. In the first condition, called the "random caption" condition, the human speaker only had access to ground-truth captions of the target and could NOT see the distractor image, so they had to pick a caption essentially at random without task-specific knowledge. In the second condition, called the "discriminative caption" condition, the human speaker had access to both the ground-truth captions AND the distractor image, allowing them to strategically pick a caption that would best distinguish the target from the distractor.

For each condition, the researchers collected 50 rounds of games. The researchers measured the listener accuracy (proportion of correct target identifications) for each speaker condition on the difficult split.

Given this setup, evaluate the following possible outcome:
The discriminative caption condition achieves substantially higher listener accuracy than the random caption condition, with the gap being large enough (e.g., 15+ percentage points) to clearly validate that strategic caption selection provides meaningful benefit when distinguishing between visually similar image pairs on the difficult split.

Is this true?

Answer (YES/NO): YES